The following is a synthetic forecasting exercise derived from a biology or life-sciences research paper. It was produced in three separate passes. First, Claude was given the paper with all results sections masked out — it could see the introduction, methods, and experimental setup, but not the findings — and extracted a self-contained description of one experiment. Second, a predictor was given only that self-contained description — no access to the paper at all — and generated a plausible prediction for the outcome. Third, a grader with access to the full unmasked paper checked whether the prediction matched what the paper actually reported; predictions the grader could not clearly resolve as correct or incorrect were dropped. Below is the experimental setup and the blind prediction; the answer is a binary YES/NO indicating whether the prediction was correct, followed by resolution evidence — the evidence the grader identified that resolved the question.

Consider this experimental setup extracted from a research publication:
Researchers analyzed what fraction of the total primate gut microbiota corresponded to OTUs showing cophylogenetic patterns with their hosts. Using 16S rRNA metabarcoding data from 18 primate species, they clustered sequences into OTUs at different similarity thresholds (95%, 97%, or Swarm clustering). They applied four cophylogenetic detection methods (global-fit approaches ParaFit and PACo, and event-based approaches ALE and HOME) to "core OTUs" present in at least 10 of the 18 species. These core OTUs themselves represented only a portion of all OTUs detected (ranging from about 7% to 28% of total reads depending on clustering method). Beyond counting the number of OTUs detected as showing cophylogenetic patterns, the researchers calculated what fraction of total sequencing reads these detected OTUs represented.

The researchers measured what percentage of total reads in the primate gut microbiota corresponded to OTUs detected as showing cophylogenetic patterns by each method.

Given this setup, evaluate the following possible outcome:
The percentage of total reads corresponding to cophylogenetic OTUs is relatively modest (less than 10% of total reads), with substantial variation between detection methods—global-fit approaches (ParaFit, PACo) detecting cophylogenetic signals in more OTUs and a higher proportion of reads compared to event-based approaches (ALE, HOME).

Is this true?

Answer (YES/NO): NO